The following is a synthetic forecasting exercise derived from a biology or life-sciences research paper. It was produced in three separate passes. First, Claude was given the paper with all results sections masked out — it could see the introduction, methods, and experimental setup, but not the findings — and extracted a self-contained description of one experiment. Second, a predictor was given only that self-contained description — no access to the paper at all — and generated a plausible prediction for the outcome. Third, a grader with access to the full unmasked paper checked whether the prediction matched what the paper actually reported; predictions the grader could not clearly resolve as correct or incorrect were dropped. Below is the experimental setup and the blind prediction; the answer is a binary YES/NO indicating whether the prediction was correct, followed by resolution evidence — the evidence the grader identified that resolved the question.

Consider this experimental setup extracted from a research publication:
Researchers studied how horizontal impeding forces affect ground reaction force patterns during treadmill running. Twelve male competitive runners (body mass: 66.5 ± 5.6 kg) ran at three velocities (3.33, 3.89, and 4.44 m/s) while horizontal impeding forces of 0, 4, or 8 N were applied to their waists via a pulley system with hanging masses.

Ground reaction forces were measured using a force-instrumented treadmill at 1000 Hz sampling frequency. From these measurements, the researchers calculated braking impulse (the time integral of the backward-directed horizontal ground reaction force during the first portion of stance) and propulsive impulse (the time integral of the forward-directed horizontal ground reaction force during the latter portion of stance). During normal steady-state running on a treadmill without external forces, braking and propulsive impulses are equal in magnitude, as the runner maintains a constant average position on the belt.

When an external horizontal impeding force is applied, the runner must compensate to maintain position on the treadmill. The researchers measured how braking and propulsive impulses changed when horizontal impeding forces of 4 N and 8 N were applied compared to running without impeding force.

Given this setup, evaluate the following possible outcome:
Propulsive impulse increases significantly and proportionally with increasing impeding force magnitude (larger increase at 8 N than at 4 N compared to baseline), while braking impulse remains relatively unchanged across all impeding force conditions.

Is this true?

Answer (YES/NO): NO